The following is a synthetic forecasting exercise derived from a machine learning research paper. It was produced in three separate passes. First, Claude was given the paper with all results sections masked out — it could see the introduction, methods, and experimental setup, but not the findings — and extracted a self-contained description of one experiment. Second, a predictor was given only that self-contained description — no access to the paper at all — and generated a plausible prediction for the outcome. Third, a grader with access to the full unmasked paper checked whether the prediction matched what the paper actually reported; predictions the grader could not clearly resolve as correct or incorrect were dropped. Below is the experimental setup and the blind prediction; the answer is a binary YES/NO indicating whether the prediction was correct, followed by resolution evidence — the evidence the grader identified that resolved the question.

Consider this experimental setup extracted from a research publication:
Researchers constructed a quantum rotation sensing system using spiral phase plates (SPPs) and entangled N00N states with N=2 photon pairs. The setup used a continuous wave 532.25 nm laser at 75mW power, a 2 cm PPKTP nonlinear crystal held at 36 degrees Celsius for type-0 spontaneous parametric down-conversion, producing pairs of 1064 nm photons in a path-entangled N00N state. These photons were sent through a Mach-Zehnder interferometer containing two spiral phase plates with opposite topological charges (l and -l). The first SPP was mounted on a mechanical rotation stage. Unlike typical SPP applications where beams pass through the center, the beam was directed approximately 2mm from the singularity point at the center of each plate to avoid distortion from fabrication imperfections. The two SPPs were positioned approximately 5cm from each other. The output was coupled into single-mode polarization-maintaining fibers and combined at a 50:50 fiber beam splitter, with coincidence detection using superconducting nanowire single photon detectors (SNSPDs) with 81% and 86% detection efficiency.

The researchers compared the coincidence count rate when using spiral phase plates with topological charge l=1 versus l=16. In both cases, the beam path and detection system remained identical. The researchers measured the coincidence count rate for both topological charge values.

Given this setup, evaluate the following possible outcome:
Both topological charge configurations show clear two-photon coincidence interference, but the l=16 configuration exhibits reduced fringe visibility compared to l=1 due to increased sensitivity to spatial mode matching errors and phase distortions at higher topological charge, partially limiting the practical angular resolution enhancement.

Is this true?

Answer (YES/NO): NO